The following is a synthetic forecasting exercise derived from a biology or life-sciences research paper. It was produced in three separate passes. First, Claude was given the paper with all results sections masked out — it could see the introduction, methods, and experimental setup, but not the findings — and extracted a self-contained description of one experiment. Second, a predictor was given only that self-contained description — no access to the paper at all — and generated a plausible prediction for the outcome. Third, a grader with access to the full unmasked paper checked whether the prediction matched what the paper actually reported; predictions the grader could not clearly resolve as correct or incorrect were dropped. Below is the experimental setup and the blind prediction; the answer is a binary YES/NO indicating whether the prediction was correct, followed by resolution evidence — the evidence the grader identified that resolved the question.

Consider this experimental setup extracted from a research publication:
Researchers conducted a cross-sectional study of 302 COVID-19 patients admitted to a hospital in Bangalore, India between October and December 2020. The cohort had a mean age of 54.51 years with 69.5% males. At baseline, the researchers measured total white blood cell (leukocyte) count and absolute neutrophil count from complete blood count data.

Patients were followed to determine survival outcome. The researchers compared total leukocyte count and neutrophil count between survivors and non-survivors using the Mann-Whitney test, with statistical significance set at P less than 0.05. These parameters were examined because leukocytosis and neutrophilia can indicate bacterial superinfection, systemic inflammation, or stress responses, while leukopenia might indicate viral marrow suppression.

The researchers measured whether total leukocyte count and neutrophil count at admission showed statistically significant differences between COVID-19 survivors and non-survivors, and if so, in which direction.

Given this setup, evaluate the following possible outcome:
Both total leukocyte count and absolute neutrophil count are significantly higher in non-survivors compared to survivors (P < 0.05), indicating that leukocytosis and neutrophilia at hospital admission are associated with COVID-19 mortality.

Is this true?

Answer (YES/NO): YES